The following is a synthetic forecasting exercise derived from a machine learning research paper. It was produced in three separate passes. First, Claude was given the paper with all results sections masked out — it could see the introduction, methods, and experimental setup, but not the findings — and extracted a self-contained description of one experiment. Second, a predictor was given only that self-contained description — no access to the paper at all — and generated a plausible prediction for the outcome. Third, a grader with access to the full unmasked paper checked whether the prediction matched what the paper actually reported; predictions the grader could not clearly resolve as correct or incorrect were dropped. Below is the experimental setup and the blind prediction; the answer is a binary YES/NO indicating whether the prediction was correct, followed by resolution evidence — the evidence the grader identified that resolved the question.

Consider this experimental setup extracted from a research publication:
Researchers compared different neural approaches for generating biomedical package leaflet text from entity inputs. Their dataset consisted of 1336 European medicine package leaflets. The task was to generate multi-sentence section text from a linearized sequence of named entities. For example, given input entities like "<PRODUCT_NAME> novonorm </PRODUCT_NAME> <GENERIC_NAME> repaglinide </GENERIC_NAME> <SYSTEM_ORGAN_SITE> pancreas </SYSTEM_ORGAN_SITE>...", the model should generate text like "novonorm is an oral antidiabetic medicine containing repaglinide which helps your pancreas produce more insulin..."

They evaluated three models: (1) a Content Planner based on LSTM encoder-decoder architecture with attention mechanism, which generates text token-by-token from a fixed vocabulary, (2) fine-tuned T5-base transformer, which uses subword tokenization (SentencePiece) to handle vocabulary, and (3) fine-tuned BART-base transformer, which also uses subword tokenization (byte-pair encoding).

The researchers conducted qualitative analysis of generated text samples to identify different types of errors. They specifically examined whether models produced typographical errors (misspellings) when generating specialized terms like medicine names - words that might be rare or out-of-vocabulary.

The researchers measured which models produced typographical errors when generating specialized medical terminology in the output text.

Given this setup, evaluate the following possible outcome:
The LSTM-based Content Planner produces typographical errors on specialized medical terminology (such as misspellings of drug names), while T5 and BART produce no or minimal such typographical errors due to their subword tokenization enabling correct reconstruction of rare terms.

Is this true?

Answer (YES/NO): NO